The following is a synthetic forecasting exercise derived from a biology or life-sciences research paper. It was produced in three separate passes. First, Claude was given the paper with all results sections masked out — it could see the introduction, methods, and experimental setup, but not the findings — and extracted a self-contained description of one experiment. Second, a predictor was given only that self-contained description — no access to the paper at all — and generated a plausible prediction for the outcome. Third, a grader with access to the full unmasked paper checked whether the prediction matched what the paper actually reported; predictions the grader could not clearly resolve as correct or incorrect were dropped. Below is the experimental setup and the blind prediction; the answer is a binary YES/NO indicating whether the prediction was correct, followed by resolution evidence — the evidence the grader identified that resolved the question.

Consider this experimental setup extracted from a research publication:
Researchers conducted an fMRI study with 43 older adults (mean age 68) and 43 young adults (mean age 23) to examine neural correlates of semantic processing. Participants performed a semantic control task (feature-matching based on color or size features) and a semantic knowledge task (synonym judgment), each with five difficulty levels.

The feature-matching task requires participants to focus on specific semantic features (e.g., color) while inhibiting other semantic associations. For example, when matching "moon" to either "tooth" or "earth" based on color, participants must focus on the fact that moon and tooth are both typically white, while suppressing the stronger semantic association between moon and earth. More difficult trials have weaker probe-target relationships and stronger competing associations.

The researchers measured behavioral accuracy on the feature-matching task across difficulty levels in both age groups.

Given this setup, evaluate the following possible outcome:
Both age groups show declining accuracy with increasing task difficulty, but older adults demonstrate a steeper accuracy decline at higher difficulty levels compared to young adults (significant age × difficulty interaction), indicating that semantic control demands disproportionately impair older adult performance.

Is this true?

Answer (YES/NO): NO